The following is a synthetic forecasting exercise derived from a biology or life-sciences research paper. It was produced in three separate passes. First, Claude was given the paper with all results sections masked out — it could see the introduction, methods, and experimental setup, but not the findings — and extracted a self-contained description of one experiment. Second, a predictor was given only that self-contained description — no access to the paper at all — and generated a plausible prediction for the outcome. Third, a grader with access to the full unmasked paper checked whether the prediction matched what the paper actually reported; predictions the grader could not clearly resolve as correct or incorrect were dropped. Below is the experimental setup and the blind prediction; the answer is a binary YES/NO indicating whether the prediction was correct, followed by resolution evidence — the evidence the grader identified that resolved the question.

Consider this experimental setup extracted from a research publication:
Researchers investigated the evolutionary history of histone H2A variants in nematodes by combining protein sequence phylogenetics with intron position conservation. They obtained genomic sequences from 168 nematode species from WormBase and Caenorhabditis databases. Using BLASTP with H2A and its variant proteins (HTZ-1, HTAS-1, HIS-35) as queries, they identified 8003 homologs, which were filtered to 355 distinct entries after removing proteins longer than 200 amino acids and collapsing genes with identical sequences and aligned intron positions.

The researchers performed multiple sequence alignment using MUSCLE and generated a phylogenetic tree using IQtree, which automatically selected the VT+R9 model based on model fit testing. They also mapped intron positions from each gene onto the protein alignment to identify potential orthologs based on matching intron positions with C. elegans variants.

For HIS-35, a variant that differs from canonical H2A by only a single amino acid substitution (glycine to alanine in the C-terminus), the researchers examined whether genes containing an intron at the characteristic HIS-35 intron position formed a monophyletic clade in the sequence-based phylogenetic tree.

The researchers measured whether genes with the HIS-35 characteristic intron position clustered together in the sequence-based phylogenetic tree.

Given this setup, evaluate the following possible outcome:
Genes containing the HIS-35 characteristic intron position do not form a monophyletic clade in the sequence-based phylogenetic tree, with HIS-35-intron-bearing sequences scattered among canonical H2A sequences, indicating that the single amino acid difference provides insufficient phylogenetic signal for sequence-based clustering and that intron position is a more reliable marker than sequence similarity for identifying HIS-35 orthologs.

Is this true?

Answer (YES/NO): YES